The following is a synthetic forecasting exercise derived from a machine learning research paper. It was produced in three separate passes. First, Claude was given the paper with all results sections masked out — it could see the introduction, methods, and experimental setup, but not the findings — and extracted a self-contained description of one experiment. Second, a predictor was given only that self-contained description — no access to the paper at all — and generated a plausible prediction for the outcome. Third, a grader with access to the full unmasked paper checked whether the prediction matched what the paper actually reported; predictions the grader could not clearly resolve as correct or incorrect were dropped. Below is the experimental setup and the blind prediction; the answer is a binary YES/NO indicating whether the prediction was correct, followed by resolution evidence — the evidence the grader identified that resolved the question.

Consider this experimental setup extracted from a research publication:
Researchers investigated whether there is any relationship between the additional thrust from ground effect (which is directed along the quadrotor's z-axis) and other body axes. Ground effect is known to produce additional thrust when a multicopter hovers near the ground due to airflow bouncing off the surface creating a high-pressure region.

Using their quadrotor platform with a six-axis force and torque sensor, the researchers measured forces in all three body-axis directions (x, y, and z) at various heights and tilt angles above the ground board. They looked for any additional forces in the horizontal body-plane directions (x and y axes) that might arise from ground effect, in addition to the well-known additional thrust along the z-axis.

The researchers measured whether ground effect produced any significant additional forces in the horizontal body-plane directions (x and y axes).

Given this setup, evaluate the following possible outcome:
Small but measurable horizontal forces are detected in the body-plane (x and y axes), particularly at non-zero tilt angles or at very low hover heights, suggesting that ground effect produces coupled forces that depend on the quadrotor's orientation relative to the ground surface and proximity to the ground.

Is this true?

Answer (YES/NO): NO